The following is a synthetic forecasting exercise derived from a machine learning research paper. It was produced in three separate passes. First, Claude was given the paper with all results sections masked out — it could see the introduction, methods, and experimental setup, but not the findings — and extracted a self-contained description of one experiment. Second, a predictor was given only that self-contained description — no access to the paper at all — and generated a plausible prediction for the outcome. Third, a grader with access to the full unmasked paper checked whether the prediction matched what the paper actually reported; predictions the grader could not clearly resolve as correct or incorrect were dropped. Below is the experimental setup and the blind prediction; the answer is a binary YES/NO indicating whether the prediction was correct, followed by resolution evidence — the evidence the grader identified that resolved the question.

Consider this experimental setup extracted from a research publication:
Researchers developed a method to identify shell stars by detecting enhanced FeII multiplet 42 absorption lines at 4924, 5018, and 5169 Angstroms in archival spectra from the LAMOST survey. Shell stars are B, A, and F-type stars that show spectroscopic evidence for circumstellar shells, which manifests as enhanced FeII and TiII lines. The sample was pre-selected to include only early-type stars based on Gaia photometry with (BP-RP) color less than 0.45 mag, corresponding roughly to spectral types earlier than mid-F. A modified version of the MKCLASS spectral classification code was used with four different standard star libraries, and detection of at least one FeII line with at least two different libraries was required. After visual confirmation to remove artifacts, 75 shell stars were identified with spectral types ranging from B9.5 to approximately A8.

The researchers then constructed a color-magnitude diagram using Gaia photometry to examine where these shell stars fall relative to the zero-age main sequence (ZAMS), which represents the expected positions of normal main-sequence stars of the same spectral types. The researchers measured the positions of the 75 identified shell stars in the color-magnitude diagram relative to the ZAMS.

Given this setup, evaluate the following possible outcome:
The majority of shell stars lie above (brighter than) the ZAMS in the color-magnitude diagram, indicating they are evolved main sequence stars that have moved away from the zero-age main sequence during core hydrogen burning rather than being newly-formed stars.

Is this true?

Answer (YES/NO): NO